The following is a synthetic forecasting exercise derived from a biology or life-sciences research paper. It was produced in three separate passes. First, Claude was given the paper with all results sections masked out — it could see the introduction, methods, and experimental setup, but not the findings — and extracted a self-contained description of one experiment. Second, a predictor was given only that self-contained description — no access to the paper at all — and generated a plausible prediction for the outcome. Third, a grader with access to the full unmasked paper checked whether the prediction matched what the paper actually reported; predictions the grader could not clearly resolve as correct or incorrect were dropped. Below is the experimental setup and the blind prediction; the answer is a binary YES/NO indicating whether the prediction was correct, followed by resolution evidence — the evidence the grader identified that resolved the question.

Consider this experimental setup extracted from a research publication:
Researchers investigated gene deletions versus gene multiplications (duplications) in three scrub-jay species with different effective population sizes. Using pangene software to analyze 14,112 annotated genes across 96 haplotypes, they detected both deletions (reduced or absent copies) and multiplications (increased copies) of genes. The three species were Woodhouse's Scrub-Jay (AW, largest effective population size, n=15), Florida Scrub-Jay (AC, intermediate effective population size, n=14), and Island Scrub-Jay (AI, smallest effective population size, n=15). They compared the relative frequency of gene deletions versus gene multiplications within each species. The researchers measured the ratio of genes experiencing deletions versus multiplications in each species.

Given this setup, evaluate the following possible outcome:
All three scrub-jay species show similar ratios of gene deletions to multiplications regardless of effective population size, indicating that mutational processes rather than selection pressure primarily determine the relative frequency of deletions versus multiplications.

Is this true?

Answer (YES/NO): NO